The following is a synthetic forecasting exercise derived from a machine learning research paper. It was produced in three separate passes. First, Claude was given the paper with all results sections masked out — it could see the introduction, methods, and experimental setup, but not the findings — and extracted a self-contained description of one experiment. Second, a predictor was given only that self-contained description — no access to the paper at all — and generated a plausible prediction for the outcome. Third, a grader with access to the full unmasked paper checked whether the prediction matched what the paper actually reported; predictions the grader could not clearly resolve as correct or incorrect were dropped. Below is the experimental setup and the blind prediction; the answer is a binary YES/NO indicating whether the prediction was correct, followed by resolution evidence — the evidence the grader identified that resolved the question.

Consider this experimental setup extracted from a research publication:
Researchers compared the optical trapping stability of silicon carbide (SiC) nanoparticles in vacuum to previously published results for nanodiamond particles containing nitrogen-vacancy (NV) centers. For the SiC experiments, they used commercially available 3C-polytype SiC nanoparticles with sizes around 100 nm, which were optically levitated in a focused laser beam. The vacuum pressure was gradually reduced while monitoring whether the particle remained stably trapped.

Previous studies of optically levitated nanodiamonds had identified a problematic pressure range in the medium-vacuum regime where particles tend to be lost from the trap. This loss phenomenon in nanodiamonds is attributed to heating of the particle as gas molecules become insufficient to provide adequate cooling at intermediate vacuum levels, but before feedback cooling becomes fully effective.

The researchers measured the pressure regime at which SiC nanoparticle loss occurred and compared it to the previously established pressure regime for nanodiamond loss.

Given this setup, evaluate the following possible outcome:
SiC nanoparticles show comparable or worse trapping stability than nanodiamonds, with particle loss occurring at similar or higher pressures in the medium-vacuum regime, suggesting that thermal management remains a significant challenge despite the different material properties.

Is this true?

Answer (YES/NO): YES